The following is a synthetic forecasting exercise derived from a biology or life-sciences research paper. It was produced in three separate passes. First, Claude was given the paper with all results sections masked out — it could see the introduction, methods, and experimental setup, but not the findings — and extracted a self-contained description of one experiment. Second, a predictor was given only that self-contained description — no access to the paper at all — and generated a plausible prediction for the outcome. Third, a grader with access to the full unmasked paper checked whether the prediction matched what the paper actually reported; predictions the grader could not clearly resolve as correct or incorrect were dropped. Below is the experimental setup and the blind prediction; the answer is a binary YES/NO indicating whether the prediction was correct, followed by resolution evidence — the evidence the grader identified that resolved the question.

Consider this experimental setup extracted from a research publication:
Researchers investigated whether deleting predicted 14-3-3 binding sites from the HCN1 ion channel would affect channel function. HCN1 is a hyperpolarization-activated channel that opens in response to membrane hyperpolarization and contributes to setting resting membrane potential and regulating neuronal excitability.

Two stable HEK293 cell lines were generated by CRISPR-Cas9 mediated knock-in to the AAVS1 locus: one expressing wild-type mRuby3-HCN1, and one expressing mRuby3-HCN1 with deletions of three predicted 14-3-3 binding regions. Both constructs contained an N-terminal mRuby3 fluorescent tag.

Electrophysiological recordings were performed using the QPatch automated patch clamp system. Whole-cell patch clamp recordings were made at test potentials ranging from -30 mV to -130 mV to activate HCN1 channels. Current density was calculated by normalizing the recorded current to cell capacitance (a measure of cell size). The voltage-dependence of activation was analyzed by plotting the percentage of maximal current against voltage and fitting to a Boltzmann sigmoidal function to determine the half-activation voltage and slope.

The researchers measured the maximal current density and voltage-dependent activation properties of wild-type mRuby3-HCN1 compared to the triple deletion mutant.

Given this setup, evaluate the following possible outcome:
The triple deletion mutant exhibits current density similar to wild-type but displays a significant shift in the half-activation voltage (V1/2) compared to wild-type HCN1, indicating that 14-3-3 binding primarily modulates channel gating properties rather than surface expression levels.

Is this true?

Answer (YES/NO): NO